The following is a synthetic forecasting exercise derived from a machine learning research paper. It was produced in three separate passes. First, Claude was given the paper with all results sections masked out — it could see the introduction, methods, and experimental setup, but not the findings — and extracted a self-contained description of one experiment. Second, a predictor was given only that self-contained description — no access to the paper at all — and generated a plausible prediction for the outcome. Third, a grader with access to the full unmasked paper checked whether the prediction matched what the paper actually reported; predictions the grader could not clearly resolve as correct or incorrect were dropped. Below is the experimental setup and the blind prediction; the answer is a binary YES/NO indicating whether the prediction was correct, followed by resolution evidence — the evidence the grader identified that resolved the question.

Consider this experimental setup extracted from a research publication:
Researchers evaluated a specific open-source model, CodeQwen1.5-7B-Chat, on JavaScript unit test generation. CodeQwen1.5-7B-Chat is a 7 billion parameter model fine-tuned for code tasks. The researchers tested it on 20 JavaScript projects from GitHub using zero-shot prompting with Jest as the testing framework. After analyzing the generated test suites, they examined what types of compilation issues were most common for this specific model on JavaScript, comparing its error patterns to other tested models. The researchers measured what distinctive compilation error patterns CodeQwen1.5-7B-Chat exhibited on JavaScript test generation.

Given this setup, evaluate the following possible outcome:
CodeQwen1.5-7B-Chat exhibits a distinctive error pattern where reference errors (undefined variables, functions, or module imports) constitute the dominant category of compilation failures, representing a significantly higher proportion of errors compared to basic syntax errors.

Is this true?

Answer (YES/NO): NO